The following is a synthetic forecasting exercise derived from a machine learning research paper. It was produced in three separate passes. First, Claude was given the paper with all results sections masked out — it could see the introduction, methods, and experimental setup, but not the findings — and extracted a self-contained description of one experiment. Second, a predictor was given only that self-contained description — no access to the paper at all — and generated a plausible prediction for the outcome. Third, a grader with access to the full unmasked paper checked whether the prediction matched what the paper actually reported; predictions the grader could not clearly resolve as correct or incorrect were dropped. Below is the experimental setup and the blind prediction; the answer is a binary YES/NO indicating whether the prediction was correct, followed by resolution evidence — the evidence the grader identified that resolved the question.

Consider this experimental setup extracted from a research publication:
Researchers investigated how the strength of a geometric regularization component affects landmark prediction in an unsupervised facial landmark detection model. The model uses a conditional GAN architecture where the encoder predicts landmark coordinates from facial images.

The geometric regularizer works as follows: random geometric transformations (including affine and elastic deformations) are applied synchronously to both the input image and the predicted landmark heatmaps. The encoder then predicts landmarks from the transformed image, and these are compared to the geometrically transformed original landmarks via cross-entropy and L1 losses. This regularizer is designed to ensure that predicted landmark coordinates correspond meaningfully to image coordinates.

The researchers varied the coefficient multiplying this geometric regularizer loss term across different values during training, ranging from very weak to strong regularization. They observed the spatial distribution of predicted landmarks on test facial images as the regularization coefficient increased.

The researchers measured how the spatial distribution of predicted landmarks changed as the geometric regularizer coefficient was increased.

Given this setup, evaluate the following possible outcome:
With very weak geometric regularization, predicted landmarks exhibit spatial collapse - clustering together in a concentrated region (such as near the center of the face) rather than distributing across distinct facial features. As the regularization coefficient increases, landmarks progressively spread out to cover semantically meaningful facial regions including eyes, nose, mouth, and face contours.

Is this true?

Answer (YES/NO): NO